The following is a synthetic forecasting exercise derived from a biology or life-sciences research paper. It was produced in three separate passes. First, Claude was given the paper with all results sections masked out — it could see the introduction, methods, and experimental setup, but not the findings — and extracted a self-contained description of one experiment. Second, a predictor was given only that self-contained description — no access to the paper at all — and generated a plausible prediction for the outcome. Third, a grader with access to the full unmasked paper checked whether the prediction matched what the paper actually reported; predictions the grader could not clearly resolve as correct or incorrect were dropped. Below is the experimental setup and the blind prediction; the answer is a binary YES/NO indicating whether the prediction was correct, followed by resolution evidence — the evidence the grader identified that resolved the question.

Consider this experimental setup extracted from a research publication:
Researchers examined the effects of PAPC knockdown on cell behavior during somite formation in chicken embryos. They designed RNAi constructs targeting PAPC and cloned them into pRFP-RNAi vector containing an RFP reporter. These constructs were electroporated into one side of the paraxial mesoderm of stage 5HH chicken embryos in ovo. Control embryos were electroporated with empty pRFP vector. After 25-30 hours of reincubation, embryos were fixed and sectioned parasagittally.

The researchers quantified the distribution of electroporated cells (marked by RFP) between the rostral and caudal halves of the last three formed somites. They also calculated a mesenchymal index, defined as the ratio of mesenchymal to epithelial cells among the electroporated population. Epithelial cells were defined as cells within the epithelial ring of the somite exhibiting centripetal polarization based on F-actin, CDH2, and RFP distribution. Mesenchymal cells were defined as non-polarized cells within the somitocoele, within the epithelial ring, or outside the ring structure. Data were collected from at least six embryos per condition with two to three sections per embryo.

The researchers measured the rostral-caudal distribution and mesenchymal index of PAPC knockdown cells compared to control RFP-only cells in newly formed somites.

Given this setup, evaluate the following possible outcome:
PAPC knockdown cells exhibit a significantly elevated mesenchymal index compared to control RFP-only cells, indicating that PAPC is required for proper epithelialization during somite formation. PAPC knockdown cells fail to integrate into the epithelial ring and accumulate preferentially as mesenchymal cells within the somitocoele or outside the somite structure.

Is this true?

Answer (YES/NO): NO